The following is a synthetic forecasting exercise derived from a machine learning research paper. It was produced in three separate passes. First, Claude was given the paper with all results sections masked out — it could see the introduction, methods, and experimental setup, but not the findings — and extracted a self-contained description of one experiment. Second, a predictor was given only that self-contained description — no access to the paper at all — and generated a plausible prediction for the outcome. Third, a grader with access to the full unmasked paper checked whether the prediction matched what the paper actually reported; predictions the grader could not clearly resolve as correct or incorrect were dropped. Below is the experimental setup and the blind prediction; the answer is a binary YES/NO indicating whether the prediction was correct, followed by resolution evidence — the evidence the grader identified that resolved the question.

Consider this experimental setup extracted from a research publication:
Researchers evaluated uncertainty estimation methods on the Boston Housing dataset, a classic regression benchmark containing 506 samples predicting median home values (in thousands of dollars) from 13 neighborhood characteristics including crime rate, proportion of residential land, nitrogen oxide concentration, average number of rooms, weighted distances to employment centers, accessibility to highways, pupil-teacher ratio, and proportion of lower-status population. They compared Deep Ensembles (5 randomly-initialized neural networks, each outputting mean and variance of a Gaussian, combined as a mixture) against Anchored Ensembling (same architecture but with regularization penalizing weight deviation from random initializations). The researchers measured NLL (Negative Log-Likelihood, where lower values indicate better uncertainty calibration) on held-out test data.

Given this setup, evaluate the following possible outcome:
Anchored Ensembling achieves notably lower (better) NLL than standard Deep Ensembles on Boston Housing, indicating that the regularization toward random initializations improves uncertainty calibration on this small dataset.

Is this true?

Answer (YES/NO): NO